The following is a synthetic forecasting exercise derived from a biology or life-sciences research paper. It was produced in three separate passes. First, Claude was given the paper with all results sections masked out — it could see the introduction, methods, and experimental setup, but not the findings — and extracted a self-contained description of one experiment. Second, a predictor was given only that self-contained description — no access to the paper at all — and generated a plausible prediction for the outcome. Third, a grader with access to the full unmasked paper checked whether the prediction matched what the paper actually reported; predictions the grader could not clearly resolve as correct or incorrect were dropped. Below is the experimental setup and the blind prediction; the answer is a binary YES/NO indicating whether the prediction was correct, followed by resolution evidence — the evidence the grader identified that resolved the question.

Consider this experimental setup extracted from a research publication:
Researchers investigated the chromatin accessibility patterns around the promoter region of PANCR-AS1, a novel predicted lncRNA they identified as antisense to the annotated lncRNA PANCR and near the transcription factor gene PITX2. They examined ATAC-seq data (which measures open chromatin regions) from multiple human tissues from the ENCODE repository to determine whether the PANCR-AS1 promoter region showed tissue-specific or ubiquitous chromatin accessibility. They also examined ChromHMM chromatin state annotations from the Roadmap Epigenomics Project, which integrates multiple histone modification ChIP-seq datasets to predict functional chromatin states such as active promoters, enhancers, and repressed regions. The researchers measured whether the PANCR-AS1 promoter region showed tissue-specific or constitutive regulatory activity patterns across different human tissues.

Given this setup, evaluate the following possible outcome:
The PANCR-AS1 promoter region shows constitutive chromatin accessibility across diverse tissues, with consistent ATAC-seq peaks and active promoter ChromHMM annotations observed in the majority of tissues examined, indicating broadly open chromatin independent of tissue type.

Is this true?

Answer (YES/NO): NO